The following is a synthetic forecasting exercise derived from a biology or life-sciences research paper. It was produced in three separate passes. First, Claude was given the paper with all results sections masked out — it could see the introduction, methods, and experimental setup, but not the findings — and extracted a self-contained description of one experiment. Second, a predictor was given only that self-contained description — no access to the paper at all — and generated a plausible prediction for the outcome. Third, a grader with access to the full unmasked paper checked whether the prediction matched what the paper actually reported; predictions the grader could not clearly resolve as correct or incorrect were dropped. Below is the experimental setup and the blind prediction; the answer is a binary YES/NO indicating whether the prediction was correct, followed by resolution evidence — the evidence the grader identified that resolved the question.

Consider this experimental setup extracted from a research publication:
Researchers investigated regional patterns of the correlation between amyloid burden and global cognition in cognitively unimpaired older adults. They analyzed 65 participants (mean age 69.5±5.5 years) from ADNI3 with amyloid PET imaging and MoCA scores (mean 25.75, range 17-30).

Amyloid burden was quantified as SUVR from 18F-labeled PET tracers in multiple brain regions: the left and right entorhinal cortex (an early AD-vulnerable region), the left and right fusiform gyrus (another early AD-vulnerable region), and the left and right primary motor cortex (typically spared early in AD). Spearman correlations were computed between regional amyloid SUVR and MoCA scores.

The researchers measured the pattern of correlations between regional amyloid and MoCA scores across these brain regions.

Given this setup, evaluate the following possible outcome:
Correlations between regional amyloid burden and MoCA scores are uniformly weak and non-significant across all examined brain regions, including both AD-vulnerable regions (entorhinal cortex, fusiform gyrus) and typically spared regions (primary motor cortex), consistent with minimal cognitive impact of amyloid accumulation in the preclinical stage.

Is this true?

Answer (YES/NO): NO